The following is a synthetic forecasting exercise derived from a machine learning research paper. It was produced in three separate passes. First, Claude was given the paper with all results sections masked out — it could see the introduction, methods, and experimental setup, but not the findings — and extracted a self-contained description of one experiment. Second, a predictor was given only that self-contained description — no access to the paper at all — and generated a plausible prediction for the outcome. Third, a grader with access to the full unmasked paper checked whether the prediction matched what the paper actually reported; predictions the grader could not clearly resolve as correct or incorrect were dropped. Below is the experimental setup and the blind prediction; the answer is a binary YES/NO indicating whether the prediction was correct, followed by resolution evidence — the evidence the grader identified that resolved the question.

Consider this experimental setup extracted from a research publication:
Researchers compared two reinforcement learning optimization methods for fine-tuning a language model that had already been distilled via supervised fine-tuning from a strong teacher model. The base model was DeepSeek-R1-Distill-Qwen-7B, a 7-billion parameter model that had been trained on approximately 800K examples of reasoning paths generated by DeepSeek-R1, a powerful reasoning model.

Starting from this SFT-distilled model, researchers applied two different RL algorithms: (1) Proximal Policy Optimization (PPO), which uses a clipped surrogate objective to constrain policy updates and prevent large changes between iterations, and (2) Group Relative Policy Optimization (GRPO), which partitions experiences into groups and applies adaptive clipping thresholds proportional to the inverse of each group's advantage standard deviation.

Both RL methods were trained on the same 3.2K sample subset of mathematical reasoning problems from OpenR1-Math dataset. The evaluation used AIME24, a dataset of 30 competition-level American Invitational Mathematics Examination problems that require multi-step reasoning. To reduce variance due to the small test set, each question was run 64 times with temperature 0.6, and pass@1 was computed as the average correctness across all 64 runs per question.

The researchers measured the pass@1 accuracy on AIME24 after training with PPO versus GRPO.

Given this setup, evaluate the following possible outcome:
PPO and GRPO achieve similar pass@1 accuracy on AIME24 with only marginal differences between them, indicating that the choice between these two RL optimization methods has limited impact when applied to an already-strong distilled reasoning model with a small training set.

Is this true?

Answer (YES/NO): YES